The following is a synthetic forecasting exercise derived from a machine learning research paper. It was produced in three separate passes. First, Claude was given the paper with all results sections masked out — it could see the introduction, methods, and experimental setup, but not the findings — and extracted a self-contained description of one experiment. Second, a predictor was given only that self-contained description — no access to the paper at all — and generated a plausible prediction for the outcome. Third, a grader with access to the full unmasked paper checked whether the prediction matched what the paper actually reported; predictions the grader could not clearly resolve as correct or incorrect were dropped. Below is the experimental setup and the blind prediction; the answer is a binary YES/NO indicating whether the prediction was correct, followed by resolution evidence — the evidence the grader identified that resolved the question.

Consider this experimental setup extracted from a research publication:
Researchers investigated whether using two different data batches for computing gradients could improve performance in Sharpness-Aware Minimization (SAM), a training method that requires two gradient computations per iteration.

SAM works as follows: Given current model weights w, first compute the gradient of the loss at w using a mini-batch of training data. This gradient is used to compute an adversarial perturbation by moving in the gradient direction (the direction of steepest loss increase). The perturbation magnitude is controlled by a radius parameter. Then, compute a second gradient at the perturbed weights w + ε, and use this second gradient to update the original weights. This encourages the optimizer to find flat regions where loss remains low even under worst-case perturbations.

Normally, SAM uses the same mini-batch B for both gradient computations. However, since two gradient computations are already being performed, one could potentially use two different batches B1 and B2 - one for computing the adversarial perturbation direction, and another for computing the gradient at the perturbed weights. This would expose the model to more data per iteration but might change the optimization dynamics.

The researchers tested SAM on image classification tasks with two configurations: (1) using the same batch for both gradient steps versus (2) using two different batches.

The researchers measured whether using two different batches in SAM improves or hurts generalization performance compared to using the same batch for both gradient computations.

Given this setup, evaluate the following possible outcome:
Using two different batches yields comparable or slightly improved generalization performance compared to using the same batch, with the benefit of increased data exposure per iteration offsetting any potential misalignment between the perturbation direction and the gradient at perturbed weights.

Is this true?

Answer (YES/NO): NO